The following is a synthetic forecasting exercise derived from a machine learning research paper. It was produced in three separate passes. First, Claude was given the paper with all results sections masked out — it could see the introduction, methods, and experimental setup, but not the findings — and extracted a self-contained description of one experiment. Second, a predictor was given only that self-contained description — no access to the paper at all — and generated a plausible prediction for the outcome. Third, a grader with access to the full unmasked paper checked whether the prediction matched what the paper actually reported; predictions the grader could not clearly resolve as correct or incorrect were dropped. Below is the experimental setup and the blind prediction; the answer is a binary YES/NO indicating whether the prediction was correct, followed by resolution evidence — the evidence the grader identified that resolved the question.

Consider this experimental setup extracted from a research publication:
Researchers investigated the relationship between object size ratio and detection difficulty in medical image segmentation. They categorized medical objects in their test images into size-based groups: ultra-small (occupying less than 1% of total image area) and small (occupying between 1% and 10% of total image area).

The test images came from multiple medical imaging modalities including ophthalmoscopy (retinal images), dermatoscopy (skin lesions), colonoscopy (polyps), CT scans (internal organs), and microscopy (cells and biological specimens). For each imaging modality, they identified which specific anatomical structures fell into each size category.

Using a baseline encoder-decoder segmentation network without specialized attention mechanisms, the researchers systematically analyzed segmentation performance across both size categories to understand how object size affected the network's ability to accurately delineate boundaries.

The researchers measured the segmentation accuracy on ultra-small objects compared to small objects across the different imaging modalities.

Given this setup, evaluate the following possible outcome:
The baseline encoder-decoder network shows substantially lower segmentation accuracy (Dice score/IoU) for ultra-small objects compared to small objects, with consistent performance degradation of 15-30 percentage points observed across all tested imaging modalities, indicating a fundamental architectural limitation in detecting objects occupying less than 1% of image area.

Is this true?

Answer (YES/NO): NO